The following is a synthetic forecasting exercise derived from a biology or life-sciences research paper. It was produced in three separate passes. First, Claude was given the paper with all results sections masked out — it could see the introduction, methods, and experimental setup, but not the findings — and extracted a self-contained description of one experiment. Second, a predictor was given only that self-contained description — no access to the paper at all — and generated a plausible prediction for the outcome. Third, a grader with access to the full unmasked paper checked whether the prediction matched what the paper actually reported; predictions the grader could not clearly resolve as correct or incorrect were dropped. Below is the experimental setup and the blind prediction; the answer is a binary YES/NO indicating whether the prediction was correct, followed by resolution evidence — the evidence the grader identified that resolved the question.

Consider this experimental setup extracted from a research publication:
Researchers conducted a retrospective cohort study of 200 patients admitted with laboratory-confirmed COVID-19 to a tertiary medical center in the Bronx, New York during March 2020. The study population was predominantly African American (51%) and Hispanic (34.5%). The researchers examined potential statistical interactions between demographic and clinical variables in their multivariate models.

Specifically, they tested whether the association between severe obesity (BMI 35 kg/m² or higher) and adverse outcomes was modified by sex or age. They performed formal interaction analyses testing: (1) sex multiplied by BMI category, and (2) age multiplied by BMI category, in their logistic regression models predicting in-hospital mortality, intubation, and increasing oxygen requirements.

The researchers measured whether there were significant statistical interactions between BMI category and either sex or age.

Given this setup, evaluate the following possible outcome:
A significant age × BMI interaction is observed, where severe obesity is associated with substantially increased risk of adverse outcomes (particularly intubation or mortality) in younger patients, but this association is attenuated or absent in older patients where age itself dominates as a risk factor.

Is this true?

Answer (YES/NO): NO